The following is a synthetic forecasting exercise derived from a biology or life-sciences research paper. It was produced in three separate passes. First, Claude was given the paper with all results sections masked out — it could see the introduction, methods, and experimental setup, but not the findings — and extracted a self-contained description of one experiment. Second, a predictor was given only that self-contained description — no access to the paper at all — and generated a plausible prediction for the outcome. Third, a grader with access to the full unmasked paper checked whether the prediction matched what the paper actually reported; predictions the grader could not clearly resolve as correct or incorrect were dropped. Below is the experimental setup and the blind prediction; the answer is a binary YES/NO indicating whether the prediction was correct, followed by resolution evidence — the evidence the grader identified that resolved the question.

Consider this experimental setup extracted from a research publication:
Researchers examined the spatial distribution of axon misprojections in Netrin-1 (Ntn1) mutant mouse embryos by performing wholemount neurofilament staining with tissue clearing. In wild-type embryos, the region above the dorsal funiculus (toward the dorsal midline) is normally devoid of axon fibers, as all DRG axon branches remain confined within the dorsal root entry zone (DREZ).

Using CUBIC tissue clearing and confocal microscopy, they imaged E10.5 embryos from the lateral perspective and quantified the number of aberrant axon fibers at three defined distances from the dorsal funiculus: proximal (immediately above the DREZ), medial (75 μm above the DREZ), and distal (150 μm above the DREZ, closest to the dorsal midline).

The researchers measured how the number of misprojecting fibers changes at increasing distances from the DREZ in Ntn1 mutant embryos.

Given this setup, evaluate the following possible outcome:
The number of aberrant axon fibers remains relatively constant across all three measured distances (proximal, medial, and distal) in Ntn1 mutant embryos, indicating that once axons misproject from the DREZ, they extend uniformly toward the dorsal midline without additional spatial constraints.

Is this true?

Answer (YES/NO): NO